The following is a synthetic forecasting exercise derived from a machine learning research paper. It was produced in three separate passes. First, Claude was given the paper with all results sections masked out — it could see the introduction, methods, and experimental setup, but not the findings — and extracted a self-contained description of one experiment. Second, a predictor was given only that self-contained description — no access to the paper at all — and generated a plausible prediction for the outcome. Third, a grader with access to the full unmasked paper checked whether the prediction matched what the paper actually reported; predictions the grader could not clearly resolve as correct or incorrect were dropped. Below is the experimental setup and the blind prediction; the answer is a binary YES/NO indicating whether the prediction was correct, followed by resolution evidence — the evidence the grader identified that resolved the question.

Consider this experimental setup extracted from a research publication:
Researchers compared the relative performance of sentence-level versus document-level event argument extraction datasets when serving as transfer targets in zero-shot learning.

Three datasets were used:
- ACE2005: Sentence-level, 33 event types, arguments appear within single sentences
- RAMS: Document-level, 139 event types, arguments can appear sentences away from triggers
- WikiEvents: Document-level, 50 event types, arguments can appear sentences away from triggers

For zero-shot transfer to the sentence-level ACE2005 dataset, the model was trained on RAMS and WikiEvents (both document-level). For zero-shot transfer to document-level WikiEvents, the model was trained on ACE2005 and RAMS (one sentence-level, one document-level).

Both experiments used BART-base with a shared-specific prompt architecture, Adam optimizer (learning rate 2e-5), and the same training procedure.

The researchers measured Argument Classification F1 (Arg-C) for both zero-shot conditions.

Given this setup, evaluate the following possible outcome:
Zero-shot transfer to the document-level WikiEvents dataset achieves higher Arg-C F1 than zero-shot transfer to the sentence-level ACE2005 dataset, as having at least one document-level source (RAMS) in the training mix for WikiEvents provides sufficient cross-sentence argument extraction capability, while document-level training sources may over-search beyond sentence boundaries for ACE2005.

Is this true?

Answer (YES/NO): NO